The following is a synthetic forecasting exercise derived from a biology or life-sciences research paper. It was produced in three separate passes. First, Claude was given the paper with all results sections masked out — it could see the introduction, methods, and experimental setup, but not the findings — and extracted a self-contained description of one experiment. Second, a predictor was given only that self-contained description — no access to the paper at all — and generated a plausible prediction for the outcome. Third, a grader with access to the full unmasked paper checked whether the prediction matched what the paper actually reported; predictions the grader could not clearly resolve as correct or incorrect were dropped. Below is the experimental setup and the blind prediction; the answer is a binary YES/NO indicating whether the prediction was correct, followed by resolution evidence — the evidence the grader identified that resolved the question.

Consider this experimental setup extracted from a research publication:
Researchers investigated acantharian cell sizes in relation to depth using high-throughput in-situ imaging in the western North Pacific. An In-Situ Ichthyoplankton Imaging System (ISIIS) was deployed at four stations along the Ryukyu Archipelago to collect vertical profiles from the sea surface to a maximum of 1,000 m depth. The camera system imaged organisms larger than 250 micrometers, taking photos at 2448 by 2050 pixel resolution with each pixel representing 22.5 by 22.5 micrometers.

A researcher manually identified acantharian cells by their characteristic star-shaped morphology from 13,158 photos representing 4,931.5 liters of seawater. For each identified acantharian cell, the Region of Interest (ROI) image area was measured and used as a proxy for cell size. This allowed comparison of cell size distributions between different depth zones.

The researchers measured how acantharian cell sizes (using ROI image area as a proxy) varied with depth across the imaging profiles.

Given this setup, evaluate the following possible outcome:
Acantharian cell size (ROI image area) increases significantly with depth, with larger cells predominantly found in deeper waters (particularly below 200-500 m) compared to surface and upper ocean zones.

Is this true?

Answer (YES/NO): NO